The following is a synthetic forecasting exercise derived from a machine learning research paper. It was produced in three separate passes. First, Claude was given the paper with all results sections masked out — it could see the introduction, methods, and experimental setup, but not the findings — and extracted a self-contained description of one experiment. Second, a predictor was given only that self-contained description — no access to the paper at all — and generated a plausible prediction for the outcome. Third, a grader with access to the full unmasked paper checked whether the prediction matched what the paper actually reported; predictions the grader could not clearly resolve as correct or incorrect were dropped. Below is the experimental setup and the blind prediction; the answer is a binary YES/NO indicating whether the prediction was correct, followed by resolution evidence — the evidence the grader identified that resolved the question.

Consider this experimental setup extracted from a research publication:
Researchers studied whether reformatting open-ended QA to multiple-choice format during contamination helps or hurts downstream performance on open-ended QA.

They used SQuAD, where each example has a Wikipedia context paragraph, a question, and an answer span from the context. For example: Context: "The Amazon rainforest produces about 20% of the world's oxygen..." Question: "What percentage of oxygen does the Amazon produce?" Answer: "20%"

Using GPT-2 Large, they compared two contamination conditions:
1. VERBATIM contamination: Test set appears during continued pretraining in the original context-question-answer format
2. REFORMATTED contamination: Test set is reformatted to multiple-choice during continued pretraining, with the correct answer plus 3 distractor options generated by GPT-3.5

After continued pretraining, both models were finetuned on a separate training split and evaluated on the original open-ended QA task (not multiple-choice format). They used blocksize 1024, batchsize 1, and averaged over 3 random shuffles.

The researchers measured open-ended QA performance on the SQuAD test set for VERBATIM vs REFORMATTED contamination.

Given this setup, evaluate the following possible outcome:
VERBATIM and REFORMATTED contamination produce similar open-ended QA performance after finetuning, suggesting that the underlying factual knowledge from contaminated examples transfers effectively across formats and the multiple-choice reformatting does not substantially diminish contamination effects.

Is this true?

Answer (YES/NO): NO